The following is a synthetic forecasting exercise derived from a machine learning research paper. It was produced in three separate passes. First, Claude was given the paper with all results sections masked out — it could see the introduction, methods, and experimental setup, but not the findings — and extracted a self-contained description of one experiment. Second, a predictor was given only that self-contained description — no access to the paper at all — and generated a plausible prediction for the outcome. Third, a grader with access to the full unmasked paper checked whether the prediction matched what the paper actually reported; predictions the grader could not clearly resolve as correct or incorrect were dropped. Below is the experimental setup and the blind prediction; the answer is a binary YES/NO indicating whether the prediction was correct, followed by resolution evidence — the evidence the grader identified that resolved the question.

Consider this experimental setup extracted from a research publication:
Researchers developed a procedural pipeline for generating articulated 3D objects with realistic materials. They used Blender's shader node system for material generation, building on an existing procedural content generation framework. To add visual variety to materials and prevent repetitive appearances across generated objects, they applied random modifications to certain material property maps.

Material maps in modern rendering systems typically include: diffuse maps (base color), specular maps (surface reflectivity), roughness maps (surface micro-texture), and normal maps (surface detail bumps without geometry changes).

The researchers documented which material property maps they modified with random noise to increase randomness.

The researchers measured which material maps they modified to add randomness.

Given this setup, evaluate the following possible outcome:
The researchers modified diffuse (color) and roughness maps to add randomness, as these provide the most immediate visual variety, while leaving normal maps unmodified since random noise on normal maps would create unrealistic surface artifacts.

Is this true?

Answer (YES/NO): NO